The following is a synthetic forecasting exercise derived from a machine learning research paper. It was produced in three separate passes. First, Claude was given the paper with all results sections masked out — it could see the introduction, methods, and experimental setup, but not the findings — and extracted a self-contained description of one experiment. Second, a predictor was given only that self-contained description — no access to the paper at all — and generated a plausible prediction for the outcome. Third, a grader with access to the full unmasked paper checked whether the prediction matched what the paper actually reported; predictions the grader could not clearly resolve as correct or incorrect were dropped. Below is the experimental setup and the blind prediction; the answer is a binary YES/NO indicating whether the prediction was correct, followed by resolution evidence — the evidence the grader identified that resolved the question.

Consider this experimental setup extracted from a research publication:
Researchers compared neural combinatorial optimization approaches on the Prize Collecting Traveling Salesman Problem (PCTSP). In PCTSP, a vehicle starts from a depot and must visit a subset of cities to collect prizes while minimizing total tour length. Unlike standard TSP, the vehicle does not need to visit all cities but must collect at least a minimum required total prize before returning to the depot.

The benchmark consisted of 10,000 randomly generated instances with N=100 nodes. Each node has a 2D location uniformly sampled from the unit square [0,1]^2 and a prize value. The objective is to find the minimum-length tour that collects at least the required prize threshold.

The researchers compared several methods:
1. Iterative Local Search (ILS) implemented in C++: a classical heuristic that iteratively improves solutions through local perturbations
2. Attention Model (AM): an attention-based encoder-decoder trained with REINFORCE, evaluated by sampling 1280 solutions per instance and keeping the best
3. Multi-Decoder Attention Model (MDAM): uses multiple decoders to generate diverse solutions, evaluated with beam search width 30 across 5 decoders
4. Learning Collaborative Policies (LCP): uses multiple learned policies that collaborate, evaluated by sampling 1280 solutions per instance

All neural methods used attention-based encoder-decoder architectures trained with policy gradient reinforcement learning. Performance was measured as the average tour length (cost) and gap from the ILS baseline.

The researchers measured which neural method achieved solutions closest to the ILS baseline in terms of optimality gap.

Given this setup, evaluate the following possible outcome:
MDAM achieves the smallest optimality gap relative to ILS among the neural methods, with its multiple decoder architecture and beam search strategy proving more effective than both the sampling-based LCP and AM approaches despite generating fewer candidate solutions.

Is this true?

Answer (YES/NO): NO